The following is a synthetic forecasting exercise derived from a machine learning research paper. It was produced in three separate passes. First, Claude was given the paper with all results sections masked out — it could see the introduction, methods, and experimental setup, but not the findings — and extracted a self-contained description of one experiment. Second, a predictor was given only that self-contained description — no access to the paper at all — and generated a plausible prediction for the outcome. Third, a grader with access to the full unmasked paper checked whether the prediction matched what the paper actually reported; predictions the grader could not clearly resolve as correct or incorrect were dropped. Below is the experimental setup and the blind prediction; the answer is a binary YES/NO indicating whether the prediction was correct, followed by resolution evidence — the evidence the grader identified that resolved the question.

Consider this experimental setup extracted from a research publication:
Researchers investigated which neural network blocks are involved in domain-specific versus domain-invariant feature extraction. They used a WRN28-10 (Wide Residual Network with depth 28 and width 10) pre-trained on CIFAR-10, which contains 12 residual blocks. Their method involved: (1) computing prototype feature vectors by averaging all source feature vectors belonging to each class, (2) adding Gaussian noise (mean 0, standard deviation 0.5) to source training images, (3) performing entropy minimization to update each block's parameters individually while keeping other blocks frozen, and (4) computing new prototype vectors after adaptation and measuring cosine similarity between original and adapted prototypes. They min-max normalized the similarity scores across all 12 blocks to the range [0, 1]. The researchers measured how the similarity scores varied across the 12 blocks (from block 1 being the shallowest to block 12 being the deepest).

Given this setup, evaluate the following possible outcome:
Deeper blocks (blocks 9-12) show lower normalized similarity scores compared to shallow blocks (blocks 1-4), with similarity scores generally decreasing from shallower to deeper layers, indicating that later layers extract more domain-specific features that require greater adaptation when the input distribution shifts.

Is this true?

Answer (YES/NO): NO